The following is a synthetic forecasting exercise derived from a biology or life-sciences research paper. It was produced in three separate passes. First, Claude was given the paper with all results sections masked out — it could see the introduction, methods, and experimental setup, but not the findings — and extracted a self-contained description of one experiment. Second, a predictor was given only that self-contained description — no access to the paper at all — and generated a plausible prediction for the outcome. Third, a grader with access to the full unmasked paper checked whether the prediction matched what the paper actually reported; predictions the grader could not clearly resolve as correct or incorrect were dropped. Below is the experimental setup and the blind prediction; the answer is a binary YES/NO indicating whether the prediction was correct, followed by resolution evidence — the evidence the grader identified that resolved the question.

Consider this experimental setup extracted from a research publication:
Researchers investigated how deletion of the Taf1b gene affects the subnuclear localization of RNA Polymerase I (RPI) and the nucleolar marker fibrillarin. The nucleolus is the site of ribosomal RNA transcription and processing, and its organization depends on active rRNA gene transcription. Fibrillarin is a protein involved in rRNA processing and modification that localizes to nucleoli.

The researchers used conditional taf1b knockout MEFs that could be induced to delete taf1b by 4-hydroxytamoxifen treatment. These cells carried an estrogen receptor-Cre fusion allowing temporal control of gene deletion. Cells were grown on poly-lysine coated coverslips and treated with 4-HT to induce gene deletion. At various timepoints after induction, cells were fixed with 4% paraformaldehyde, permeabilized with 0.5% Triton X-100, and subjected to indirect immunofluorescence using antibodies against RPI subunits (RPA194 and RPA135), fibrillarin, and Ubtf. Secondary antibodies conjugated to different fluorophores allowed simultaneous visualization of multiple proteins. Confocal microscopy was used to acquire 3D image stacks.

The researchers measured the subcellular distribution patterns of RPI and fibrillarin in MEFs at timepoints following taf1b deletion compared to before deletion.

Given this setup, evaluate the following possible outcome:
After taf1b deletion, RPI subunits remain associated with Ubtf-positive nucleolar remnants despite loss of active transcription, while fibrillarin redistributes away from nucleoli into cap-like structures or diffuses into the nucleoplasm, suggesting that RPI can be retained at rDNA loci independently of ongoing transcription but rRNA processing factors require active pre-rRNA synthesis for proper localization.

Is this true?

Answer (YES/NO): NO